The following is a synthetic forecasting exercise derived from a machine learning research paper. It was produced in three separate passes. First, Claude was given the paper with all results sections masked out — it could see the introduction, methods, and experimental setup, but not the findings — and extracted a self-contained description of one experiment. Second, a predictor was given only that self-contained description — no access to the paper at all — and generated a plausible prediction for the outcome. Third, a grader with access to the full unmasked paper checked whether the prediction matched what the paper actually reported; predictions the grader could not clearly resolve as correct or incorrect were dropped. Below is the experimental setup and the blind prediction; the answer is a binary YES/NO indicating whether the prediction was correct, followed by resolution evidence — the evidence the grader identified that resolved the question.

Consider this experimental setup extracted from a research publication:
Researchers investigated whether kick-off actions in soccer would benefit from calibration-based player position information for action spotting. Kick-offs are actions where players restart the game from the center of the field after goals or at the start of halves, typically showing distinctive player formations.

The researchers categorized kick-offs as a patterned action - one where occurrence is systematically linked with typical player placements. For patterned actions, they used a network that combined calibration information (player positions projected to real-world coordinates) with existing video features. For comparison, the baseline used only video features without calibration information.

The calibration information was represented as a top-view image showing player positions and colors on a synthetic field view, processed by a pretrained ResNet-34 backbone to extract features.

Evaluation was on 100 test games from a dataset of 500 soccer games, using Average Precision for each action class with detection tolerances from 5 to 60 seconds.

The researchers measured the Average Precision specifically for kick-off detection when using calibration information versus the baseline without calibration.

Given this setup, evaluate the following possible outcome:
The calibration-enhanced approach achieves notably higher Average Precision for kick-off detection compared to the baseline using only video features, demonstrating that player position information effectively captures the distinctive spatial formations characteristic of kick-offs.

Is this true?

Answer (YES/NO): NO